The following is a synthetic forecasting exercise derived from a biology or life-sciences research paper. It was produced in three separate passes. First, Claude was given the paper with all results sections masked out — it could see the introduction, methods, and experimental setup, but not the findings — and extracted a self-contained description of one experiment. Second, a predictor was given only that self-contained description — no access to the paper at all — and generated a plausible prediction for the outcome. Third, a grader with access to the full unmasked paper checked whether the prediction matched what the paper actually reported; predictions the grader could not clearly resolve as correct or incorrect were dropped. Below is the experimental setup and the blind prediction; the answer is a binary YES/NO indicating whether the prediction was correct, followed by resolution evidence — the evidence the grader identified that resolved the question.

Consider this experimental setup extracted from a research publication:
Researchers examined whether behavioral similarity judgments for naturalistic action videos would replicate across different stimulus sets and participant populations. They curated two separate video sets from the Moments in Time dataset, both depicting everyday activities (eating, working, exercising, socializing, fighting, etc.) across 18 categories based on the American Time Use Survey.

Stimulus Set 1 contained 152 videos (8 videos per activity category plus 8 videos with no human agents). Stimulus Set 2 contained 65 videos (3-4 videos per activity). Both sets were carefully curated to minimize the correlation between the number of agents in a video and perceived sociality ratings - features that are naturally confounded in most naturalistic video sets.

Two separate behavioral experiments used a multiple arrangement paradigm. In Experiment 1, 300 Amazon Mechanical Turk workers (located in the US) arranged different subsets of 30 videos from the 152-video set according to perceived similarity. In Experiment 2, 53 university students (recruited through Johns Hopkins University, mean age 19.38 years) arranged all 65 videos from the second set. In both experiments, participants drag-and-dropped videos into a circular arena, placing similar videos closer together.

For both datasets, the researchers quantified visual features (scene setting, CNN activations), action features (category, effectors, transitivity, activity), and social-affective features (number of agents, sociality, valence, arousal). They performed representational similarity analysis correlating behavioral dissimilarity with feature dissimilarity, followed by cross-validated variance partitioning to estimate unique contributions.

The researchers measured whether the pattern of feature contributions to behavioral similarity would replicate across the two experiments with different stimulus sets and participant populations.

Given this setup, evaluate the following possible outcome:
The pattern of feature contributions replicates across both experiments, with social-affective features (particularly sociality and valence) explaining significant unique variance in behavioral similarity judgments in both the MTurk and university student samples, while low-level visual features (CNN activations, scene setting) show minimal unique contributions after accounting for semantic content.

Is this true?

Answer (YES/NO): YES